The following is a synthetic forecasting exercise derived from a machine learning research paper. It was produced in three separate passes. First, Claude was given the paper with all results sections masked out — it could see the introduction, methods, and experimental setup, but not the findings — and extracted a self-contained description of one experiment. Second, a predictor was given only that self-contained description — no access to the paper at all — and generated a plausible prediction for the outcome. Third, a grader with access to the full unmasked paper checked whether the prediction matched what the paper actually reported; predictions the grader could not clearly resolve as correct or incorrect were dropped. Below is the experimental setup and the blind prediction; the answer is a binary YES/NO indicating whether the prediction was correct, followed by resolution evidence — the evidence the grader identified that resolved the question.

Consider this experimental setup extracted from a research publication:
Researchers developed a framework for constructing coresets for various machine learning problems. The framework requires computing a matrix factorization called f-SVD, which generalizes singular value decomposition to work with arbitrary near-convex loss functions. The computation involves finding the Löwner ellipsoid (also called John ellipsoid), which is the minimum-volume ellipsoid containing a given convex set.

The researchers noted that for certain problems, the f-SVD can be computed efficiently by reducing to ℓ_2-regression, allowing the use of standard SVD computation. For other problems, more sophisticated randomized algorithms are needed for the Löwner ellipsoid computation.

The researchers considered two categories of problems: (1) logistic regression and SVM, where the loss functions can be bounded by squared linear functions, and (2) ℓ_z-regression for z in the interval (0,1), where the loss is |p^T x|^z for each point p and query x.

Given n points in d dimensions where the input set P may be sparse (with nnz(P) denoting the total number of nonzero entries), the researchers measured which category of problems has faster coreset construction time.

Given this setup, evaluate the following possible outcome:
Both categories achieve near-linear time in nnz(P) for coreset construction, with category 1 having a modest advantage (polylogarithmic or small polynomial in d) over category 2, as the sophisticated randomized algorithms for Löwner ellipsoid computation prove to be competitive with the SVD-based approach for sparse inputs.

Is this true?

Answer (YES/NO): NO